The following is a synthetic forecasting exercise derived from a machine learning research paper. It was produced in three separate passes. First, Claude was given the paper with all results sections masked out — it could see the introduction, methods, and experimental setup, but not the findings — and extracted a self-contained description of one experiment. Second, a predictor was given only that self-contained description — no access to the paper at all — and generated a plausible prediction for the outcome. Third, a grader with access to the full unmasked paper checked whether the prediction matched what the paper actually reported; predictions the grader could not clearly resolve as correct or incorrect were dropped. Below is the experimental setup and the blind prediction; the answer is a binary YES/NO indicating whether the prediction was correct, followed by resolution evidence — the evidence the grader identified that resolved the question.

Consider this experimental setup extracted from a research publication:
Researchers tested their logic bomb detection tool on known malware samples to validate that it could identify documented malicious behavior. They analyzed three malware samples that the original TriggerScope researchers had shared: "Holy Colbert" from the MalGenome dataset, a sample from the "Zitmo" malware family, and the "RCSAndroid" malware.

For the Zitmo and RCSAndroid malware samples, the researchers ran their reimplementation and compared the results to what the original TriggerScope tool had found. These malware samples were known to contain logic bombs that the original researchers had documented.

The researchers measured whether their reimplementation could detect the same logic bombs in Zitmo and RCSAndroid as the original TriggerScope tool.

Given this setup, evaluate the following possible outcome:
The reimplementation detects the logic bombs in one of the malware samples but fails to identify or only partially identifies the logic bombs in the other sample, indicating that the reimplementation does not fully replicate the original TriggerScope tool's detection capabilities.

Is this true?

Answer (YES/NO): NO